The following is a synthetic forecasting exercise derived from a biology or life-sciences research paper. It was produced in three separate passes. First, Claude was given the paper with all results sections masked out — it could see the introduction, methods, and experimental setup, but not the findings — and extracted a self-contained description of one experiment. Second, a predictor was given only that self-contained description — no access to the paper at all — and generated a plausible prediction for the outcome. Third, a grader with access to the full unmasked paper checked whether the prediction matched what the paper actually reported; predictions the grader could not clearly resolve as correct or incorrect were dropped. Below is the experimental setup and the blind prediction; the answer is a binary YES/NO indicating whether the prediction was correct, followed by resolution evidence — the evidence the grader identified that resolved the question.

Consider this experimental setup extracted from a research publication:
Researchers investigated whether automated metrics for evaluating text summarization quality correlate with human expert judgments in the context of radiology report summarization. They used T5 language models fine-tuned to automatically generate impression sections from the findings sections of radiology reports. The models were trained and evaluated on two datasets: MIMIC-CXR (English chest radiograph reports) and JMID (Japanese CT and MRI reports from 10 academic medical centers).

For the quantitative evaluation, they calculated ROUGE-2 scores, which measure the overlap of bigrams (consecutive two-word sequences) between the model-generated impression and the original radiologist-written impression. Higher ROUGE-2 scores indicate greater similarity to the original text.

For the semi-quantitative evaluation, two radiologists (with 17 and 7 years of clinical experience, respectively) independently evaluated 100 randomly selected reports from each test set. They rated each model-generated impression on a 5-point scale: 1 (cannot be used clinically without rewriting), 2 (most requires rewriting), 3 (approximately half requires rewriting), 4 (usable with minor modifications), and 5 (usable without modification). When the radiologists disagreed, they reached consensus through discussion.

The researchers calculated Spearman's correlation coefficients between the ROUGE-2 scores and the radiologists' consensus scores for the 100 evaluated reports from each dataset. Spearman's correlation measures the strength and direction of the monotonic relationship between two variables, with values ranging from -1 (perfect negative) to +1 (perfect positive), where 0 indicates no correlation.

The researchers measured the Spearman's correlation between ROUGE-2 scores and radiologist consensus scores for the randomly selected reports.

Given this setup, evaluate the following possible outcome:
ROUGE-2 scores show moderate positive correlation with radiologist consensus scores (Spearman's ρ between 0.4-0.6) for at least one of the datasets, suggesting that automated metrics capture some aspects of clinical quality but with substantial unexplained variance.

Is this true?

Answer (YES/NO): YES